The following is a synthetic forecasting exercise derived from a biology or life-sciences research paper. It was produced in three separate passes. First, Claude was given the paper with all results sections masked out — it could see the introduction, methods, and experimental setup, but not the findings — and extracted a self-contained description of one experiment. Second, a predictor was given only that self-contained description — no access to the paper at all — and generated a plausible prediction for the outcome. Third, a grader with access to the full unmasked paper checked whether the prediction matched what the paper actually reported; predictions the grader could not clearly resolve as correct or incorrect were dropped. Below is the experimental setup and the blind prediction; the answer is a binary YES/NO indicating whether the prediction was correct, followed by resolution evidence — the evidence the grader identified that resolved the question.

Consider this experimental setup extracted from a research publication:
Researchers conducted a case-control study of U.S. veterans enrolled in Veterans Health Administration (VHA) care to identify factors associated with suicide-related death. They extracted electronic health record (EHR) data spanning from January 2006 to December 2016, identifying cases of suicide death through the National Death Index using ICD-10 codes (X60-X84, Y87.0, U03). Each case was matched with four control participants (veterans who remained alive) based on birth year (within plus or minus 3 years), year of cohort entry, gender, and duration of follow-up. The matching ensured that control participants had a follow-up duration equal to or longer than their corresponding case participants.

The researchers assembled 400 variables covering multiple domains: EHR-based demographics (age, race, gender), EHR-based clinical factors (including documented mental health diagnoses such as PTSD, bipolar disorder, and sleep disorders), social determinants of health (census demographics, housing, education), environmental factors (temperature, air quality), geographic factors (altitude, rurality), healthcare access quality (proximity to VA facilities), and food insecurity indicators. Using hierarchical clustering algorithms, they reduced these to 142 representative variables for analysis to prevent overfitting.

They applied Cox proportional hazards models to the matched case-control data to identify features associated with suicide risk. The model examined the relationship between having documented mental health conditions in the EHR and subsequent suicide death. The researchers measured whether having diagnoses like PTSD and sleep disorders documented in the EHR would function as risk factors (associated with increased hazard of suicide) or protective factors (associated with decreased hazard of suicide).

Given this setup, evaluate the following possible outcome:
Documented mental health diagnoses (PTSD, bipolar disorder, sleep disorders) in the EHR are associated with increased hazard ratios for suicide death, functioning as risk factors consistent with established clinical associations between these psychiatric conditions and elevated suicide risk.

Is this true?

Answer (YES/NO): NO